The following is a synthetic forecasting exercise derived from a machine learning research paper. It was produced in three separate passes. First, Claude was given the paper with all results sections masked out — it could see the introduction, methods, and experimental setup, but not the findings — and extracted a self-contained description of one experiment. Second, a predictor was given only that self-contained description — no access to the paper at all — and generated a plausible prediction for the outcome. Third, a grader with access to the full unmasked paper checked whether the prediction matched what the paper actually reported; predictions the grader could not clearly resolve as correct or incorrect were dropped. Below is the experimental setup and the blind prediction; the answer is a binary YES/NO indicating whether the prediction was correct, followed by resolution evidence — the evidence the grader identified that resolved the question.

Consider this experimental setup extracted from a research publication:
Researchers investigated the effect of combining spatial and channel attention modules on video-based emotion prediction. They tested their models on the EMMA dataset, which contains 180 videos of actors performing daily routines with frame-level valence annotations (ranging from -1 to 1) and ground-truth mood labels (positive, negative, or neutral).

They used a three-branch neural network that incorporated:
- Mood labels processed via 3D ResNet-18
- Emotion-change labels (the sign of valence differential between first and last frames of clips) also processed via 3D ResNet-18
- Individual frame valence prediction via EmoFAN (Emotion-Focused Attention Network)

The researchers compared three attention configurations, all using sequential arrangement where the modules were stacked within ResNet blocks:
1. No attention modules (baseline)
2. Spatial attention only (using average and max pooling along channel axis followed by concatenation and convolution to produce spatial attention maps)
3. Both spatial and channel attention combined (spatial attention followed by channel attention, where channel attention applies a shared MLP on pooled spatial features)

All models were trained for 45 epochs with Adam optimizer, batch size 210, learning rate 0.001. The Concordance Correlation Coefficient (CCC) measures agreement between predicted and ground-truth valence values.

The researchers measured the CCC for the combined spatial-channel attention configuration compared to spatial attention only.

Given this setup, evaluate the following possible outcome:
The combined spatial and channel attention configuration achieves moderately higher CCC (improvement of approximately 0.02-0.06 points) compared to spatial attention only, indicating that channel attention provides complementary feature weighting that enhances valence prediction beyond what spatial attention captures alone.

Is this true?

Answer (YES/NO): NO